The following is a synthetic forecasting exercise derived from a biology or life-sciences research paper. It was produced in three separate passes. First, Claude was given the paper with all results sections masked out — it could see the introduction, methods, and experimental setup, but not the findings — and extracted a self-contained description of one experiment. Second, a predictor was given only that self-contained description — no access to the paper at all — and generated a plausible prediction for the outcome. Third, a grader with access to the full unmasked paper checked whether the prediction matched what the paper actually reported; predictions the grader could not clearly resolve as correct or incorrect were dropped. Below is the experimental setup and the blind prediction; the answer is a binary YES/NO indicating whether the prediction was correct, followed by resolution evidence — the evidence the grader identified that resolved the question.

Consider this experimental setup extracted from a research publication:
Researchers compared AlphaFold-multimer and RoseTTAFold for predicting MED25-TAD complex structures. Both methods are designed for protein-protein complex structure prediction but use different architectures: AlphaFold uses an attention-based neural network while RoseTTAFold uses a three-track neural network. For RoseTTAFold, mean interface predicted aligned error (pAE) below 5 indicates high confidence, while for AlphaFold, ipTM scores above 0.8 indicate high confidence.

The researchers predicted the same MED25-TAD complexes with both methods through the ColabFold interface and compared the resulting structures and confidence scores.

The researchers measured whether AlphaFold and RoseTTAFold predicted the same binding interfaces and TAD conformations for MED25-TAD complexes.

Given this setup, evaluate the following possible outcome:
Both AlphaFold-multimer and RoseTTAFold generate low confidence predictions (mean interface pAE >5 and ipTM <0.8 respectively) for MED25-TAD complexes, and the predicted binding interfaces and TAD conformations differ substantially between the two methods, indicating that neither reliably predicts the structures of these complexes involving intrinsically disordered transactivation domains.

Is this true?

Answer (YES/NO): NO